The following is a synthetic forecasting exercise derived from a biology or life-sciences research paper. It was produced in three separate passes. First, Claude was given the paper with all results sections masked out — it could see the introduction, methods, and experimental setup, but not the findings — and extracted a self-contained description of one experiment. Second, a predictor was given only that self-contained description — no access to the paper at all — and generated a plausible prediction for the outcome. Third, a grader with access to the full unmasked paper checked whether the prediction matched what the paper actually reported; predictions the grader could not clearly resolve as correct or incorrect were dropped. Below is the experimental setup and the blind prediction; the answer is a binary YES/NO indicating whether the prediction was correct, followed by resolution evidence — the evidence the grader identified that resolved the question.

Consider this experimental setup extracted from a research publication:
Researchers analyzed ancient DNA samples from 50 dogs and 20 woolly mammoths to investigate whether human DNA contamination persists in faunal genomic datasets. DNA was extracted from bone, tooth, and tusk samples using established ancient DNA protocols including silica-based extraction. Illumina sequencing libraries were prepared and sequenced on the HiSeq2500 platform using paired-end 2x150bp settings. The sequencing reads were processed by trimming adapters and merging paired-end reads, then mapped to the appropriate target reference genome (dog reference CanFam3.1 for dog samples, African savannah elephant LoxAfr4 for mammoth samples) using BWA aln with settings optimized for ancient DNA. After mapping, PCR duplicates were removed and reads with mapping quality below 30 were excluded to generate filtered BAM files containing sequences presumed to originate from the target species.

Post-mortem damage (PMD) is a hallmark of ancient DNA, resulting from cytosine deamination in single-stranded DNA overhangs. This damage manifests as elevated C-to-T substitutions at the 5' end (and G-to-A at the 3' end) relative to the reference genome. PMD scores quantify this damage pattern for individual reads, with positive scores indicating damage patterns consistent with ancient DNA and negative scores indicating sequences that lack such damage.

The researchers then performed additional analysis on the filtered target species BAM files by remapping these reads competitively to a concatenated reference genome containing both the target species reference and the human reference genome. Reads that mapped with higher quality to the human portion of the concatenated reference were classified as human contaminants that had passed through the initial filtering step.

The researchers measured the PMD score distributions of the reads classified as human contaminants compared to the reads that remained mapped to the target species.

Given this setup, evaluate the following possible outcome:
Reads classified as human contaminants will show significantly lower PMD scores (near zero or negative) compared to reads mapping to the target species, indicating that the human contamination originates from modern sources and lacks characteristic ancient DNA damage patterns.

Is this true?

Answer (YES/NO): YES